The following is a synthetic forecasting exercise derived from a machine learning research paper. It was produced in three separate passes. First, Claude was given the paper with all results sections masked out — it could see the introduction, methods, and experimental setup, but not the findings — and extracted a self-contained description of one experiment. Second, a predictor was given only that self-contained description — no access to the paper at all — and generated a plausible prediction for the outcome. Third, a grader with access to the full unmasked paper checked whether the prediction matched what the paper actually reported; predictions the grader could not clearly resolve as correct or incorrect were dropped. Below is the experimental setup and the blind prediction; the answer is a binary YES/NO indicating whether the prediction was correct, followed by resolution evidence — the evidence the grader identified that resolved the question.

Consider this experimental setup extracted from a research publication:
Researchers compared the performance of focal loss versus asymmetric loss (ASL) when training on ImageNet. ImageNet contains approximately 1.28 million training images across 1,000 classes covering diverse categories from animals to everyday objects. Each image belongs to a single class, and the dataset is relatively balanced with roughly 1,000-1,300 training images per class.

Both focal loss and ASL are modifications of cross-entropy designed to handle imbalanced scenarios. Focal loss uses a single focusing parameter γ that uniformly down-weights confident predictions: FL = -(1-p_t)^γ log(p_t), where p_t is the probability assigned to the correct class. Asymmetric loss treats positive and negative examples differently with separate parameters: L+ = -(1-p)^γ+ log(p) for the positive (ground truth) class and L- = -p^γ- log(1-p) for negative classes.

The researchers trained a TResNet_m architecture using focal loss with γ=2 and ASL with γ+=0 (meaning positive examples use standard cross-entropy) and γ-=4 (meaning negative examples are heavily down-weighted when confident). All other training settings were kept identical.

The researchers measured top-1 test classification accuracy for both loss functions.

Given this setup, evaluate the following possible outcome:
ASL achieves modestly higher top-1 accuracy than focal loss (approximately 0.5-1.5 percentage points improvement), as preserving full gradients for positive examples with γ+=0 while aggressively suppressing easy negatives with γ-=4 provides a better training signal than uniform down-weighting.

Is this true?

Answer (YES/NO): YES